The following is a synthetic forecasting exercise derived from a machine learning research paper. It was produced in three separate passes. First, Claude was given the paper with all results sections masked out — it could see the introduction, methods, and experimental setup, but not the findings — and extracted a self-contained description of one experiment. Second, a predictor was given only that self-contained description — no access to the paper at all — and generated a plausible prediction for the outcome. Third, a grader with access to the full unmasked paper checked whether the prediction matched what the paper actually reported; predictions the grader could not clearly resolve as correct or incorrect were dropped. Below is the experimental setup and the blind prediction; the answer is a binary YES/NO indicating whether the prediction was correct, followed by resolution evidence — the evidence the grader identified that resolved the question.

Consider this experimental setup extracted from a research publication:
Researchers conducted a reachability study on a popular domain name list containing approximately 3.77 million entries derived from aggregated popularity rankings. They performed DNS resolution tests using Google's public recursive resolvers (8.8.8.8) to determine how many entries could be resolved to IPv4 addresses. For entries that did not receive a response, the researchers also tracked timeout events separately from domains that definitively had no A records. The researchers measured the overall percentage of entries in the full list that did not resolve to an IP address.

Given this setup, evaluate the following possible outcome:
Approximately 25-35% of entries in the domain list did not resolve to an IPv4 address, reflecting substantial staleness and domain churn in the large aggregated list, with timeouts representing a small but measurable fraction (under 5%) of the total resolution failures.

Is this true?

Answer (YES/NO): NO